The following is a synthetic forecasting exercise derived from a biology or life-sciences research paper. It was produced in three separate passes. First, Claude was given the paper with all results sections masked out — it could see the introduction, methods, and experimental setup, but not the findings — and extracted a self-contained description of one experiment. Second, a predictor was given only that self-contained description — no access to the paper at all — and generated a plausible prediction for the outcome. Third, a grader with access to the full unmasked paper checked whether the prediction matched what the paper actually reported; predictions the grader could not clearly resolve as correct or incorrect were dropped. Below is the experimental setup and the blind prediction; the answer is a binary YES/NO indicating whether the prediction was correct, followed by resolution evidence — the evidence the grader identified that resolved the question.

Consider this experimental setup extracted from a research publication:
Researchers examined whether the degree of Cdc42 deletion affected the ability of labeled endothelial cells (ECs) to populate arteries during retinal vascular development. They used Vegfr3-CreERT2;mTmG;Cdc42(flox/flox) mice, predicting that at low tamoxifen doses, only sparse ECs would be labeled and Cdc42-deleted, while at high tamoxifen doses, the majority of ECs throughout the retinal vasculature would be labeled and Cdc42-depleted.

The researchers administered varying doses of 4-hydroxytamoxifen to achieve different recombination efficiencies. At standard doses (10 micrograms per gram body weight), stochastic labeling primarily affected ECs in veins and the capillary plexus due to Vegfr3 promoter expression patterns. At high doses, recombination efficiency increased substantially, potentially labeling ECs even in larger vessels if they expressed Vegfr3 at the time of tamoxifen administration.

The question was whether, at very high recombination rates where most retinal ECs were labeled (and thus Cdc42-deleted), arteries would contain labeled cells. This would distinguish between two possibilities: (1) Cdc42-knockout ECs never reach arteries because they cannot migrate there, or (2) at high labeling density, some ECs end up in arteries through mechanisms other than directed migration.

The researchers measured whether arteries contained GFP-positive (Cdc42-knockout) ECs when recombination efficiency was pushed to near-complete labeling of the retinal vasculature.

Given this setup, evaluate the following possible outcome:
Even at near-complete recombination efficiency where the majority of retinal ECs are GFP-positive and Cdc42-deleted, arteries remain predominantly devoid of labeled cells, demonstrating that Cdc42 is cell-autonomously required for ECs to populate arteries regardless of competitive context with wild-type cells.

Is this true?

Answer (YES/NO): YES